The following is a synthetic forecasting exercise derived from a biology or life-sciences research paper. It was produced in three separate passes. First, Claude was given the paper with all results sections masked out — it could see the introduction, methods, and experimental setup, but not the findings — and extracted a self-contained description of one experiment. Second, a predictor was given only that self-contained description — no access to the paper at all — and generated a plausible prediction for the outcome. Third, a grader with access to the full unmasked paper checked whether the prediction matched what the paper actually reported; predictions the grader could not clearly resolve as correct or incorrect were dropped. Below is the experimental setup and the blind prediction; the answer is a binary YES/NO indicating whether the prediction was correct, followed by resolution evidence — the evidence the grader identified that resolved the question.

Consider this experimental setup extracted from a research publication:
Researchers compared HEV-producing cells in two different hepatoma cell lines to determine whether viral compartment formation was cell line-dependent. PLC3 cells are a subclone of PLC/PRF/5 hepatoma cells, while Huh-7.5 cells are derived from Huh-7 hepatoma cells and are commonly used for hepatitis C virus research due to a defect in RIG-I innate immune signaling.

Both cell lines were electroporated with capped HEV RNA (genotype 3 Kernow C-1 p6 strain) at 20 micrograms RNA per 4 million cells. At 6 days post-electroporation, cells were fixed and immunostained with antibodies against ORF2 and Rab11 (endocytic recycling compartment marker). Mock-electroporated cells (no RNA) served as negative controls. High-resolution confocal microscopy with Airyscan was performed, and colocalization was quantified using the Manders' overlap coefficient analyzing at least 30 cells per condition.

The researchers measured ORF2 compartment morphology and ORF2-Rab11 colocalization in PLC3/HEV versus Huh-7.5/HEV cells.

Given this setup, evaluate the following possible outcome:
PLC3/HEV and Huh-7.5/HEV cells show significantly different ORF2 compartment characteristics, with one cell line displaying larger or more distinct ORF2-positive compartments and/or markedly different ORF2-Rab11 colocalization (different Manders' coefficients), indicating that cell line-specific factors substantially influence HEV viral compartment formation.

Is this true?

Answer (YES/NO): NO